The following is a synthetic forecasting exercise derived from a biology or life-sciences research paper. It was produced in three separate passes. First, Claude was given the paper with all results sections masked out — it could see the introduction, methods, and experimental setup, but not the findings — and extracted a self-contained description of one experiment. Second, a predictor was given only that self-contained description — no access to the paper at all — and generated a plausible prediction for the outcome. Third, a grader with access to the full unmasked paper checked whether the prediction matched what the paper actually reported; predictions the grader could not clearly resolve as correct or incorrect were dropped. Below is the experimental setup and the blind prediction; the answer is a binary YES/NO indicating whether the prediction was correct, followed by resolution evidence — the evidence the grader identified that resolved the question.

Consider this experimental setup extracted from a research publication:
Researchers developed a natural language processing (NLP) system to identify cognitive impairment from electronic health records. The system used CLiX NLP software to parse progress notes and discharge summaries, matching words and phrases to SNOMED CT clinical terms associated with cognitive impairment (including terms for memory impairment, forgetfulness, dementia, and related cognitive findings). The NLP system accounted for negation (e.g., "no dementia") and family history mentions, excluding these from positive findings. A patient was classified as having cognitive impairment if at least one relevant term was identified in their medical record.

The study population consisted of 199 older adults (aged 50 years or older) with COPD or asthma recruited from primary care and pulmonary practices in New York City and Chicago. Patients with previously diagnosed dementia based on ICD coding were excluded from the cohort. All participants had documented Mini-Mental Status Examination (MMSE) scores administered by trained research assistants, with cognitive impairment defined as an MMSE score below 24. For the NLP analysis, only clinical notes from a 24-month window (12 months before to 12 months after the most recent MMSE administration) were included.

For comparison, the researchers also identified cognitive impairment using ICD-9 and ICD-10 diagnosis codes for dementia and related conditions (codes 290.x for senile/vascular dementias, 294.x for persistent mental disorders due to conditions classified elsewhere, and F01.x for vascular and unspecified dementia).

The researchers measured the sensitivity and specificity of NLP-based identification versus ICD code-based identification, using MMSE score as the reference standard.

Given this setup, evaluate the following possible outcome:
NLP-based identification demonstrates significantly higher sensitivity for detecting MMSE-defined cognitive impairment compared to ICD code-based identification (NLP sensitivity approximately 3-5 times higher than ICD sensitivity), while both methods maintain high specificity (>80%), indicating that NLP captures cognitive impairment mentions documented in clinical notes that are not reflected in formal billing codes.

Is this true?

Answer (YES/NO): NO